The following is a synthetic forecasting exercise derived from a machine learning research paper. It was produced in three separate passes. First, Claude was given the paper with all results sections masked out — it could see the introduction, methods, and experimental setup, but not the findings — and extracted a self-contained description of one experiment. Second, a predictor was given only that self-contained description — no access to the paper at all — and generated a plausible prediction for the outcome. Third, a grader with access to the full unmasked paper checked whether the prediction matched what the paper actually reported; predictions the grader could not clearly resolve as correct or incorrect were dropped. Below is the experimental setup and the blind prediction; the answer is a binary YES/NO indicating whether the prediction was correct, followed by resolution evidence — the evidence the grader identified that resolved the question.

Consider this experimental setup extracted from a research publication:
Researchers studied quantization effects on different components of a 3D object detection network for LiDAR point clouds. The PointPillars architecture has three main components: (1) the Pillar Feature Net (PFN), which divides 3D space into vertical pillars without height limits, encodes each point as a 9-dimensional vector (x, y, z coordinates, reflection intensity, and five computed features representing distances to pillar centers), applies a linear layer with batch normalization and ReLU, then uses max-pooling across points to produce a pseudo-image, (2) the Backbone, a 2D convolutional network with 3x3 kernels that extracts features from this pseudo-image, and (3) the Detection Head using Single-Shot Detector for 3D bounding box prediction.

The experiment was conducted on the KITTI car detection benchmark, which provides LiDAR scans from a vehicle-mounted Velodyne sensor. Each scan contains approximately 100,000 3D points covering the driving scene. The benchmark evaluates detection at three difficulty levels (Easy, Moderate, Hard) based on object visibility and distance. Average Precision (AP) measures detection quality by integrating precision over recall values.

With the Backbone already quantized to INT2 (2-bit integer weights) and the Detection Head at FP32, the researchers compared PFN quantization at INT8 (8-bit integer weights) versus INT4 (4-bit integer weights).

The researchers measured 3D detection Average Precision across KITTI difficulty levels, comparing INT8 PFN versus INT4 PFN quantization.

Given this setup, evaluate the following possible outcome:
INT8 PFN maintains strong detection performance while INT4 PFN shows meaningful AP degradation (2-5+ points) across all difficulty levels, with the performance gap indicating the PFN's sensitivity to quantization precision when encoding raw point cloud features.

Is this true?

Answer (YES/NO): YES